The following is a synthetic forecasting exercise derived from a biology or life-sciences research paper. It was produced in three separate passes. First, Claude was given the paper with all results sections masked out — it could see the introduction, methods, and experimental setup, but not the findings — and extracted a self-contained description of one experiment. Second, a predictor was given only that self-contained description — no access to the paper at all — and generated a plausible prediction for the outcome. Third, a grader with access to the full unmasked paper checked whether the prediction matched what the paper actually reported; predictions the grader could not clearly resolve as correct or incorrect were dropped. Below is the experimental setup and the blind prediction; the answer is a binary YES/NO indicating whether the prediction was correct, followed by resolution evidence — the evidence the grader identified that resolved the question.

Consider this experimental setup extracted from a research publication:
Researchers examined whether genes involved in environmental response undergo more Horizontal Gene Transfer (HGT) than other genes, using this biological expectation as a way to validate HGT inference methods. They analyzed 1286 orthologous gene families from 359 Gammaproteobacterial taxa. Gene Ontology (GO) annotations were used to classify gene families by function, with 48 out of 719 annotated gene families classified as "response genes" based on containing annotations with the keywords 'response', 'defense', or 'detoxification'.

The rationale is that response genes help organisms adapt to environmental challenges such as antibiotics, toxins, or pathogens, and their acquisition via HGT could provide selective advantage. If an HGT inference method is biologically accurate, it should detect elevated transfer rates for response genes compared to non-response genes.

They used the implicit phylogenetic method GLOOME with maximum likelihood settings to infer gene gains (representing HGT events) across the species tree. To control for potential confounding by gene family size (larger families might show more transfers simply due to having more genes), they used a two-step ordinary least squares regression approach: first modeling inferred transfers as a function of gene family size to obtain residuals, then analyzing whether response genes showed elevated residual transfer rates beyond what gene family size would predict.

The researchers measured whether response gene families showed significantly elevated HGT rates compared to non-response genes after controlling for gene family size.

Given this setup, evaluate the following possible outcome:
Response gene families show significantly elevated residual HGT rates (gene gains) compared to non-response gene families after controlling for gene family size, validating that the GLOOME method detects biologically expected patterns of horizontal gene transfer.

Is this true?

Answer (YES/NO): YES